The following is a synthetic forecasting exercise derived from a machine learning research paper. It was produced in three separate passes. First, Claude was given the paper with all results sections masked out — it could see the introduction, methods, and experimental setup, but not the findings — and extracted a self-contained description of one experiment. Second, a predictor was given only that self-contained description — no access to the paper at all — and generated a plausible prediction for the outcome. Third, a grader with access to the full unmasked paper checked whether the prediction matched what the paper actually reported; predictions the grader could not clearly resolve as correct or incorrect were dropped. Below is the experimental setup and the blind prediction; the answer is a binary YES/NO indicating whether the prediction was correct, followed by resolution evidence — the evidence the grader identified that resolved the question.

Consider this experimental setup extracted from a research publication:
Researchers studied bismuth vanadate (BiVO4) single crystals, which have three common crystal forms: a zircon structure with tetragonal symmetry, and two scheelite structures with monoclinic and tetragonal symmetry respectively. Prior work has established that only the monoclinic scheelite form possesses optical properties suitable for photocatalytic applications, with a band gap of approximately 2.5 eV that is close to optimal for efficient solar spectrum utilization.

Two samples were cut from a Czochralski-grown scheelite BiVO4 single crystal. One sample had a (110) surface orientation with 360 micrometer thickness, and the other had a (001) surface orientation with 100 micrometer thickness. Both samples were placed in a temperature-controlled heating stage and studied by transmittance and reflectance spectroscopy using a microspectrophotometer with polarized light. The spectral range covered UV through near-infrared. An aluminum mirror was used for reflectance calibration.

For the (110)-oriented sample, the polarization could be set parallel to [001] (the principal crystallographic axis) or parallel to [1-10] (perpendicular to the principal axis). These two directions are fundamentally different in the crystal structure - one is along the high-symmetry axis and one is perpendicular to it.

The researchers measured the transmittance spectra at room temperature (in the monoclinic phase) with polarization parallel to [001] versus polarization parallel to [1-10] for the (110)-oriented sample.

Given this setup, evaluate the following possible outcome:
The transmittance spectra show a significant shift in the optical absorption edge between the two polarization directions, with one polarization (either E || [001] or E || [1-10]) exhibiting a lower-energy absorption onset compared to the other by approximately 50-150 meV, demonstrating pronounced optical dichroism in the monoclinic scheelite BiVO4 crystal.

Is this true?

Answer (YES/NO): YES